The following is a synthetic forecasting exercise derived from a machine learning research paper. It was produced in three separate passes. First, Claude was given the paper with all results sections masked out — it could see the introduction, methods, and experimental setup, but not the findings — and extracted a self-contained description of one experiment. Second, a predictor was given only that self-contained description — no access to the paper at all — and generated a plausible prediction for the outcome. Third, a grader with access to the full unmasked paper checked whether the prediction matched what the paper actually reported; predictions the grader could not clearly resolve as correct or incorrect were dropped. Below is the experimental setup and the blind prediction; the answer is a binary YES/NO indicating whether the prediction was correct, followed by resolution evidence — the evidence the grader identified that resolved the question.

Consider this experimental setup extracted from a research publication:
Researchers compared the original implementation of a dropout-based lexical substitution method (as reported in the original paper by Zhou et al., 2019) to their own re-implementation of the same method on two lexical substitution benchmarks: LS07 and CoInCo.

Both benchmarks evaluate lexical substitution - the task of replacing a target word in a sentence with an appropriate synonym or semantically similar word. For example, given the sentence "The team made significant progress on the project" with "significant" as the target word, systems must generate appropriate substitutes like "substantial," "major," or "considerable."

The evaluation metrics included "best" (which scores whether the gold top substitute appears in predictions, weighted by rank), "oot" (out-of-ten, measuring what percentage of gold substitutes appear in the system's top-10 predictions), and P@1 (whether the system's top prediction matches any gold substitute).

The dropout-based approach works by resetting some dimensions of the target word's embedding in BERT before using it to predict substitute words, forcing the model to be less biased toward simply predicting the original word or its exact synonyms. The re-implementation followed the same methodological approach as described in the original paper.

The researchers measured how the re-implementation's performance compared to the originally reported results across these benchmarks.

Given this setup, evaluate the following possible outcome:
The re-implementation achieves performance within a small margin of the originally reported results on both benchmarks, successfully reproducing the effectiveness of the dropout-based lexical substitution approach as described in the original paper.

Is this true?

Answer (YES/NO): NO